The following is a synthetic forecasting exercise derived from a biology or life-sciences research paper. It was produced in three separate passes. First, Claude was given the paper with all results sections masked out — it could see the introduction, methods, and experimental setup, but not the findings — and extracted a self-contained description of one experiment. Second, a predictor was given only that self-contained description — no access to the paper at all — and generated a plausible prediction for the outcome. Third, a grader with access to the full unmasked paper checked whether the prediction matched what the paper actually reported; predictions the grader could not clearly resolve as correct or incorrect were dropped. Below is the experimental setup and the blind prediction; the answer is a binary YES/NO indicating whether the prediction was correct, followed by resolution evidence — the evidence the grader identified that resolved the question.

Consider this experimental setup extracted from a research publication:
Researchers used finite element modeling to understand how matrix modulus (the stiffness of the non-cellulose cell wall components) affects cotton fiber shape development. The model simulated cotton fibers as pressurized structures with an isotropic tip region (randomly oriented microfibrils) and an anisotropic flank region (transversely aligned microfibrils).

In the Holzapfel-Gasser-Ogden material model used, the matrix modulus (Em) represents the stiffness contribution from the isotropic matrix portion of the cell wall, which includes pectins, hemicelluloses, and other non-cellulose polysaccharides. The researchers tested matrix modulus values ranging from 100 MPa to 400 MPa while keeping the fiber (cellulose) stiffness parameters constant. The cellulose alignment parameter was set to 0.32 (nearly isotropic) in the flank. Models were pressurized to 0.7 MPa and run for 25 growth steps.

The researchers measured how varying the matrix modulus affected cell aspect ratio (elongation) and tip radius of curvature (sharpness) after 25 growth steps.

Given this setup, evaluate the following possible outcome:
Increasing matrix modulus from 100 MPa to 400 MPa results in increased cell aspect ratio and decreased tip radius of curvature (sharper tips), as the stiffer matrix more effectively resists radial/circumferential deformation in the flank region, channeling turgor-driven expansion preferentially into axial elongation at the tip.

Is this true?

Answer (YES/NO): NO